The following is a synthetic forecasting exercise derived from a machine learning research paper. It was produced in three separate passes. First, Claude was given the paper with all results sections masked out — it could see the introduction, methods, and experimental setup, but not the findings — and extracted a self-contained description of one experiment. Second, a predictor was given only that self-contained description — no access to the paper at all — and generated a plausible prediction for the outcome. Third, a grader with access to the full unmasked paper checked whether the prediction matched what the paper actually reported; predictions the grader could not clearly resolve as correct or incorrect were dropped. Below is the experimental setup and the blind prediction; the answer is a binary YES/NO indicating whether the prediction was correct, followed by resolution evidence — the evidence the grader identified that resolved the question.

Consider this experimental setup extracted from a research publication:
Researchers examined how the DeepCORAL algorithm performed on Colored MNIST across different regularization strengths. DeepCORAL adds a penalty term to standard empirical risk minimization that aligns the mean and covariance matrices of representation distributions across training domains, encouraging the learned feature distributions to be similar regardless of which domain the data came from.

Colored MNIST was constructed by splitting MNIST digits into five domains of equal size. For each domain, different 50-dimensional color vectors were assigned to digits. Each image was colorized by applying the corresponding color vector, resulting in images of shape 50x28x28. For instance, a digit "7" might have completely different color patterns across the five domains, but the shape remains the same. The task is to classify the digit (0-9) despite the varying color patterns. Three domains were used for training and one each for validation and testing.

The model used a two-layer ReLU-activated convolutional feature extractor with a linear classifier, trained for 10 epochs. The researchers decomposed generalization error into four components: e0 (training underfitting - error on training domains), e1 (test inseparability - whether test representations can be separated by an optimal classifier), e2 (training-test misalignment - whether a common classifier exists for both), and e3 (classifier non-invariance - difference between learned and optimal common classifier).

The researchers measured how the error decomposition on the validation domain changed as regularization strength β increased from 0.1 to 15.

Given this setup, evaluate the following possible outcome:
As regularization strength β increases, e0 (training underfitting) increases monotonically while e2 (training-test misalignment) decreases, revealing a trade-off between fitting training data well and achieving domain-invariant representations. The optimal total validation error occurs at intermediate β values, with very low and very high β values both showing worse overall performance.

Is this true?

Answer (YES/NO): NO